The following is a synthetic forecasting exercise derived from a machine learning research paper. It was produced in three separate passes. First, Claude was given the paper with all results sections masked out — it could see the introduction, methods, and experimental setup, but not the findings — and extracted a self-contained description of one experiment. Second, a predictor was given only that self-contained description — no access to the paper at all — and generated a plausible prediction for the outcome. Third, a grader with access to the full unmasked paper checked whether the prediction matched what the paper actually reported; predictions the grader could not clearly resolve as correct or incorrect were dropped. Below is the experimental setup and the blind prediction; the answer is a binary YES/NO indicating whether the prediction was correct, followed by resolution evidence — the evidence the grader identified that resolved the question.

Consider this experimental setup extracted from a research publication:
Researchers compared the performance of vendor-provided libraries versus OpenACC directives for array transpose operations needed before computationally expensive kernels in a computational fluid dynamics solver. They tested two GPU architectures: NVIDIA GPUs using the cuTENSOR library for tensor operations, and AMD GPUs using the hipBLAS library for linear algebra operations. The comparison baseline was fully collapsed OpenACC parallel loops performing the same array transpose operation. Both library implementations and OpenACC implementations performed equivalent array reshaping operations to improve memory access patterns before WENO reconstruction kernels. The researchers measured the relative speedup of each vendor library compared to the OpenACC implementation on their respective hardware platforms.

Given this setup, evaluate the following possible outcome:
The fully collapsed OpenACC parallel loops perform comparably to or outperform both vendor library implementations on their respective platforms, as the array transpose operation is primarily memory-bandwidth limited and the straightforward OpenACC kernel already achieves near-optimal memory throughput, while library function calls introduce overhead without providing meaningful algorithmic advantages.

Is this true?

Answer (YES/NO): NO